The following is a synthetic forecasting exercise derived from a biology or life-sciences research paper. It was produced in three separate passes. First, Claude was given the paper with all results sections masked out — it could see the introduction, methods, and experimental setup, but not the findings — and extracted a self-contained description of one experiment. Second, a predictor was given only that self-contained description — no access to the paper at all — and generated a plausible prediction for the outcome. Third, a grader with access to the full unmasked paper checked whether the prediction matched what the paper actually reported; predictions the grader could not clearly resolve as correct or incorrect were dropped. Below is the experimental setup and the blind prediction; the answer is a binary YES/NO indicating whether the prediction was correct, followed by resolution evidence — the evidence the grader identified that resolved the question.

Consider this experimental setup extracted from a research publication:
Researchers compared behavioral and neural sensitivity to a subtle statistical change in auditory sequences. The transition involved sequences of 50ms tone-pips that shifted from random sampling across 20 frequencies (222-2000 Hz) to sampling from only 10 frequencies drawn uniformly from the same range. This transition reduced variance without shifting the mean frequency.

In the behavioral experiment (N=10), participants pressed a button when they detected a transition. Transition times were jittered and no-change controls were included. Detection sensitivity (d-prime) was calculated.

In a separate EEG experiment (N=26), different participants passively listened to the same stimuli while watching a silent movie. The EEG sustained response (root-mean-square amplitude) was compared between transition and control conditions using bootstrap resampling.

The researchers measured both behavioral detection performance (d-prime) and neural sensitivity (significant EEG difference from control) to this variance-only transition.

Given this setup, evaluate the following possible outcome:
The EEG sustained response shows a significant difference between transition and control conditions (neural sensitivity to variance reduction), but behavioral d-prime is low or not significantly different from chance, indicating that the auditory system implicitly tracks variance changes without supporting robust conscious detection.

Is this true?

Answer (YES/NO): YES